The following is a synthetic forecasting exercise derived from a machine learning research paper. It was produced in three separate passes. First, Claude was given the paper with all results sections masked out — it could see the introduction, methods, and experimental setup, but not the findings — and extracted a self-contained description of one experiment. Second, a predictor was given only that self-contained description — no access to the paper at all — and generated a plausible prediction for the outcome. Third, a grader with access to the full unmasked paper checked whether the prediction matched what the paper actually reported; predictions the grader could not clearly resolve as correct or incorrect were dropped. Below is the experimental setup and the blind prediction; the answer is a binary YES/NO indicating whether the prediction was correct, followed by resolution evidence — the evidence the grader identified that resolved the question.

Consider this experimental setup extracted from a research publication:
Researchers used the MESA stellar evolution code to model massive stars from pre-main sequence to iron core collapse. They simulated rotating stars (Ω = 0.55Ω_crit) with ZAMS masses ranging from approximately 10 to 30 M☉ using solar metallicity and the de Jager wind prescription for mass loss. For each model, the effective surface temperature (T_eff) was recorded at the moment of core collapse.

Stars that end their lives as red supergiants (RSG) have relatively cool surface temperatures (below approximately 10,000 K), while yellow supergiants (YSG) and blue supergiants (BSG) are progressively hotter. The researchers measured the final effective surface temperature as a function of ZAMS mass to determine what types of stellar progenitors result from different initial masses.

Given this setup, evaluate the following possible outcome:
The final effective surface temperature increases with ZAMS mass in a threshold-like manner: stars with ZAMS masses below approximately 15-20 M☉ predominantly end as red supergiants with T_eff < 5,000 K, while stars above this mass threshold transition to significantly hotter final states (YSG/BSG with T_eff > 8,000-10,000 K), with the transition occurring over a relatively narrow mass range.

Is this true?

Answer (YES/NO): NO